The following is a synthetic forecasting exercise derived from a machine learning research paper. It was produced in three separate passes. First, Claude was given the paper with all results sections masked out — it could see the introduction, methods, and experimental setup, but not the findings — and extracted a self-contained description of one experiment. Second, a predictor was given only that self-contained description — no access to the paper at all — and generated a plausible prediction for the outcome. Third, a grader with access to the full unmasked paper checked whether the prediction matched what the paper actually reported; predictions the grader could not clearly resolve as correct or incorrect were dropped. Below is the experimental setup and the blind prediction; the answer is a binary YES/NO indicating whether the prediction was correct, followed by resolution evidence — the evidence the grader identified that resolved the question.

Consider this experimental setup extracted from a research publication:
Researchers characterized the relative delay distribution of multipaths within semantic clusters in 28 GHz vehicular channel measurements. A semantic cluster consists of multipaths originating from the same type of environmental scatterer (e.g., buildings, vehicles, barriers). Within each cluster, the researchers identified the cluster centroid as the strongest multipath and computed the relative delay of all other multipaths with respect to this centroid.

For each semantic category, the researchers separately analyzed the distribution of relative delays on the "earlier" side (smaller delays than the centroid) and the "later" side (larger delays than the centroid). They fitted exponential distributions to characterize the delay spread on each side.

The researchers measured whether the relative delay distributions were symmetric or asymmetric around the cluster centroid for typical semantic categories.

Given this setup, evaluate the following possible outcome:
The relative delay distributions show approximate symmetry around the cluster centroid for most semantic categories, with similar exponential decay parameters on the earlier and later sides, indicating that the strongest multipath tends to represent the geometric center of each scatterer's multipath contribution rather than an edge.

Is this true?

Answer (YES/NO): NO